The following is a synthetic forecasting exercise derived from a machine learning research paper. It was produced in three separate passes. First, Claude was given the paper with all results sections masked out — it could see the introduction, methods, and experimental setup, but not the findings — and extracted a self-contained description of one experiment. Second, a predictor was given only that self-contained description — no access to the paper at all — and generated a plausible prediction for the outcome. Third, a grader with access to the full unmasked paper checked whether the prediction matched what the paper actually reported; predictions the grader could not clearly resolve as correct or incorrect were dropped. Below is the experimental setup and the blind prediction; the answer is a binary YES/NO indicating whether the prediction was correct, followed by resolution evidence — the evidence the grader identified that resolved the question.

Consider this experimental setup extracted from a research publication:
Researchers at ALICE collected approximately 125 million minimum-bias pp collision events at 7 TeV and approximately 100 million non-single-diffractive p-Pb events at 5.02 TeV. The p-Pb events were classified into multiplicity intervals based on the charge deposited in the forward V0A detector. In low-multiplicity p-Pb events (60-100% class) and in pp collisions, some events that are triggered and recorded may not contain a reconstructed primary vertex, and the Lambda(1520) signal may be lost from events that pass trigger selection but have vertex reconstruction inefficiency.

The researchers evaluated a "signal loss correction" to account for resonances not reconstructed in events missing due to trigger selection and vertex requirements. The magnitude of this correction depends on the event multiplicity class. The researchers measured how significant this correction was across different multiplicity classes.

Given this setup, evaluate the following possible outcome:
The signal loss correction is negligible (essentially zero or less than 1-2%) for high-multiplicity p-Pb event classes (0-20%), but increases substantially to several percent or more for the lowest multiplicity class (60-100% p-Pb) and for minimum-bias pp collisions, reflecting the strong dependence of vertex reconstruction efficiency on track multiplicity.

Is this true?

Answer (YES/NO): YES